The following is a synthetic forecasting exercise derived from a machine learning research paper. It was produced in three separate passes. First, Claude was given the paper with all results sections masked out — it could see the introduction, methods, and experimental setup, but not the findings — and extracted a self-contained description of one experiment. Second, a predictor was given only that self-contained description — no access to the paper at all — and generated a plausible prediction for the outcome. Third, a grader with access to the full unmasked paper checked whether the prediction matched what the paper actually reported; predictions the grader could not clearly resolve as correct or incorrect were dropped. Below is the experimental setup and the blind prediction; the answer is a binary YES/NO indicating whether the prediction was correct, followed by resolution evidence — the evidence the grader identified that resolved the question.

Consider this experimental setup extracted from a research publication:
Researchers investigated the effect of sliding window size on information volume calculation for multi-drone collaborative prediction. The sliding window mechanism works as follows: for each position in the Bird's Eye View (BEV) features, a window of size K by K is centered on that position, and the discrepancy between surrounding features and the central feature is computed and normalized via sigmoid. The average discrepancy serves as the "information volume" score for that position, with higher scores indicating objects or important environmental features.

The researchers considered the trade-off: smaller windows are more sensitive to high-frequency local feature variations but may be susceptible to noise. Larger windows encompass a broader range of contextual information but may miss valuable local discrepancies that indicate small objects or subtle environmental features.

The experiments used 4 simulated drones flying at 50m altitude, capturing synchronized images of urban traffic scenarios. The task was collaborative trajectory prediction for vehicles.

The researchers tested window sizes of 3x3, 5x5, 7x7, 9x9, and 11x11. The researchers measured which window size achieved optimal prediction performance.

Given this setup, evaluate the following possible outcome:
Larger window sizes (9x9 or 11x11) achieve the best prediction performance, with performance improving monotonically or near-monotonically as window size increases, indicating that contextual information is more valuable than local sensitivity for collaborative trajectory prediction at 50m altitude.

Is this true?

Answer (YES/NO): NO